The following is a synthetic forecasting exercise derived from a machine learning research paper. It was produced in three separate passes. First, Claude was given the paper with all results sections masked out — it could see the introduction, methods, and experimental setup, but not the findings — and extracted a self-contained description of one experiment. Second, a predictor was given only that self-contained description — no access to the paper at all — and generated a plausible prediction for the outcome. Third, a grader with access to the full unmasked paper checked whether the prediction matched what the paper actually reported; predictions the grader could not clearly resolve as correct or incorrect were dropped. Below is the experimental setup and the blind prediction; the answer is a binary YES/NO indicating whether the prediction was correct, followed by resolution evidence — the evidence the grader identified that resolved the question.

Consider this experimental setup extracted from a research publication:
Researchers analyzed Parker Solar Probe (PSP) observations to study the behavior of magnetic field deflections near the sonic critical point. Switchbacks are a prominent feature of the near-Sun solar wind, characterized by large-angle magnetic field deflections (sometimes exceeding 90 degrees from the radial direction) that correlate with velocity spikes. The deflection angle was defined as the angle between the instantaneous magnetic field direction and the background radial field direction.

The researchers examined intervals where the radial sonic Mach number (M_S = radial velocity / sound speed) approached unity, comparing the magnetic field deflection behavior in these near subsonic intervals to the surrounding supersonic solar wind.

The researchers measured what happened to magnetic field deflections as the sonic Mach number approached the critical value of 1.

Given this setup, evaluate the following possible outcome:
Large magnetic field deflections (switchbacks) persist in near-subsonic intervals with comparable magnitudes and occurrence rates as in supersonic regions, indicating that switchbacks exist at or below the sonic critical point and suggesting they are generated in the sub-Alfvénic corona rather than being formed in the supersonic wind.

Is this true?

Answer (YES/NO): NO